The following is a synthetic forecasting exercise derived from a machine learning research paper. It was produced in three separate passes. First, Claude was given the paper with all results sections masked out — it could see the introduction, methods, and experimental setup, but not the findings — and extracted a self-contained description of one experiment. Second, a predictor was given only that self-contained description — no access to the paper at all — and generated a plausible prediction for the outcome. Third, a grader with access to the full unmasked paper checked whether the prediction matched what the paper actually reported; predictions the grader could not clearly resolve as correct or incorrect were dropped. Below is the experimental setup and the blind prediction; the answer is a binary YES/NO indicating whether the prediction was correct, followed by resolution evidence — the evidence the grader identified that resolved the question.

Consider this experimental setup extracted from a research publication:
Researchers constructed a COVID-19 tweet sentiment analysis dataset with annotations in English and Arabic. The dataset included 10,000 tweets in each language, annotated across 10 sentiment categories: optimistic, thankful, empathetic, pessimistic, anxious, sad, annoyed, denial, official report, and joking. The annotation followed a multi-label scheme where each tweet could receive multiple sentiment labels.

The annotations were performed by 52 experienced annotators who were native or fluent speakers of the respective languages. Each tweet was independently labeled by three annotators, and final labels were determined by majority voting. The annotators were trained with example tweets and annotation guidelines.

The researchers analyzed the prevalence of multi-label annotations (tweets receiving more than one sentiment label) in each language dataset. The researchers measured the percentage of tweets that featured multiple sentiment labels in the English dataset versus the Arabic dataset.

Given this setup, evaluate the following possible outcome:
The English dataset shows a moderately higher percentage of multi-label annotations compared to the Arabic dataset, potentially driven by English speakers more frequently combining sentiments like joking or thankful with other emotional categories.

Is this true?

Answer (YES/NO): NO